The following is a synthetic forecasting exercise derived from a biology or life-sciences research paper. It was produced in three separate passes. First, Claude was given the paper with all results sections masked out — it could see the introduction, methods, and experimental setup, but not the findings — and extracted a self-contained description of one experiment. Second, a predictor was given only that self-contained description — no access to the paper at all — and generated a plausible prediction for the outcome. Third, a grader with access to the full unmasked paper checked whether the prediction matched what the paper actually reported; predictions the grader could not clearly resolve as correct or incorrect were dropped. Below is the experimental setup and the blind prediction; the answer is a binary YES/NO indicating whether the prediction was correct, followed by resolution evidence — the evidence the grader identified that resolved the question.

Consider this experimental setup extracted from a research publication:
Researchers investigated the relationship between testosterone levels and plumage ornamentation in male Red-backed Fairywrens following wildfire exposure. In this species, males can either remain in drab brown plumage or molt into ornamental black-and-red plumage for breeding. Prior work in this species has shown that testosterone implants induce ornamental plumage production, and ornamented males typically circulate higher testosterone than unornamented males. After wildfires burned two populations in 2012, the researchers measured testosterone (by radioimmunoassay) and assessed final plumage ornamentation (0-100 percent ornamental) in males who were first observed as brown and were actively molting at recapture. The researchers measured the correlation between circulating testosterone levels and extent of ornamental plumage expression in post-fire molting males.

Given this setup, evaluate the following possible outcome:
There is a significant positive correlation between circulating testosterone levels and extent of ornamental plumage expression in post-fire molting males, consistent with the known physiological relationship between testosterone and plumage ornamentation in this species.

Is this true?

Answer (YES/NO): YES